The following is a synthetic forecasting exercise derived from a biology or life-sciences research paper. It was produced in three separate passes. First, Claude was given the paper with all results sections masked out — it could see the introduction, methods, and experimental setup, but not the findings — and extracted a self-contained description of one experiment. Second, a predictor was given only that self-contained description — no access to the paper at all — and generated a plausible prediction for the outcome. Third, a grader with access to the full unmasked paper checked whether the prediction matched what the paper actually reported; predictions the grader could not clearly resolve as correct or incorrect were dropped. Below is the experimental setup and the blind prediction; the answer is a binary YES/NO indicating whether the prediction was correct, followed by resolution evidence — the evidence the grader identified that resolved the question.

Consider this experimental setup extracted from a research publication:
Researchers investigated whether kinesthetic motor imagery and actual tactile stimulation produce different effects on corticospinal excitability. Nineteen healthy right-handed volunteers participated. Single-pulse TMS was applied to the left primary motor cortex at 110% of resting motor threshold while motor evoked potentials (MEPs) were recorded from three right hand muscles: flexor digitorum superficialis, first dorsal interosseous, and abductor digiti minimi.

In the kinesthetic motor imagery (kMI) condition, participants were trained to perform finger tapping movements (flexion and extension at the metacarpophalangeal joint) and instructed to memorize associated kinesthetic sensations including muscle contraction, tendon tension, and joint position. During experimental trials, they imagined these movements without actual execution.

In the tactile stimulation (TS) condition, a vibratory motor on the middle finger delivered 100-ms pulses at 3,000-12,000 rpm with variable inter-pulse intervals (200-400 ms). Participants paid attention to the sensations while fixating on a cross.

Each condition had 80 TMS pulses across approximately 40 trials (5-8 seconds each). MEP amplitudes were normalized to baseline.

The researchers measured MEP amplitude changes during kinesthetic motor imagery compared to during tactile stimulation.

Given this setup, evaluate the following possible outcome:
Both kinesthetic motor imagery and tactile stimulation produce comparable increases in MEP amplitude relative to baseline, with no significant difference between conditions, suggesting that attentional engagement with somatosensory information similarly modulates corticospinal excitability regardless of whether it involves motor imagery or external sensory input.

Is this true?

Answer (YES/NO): NO